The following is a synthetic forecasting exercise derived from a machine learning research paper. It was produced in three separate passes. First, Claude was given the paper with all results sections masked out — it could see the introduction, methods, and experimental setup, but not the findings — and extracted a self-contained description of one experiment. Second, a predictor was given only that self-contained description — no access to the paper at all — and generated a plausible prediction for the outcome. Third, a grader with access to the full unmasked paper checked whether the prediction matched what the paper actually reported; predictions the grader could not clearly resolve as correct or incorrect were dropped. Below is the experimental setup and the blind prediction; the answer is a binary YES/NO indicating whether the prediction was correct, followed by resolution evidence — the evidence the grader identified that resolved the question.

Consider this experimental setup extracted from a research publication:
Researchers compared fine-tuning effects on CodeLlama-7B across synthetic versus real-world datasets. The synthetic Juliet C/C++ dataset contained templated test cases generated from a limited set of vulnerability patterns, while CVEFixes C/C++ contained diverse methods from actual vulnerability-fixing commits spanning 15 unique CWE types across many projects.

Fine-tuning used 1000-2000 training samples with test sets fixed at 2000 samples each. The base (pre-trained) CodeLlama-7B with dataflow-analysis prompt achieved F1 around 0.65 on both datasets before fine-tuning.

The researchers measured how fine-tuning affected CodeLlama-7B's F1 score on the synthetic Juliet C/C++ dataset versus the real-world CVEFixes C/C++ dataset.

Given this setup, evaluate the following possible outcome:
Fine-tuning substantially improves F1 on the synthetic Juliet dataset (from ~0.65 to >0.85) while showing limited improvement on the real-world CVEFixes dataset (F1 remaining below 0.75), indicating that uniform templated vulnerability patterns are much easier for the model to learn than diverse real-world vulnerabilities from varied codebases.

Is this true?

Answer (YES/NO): NO